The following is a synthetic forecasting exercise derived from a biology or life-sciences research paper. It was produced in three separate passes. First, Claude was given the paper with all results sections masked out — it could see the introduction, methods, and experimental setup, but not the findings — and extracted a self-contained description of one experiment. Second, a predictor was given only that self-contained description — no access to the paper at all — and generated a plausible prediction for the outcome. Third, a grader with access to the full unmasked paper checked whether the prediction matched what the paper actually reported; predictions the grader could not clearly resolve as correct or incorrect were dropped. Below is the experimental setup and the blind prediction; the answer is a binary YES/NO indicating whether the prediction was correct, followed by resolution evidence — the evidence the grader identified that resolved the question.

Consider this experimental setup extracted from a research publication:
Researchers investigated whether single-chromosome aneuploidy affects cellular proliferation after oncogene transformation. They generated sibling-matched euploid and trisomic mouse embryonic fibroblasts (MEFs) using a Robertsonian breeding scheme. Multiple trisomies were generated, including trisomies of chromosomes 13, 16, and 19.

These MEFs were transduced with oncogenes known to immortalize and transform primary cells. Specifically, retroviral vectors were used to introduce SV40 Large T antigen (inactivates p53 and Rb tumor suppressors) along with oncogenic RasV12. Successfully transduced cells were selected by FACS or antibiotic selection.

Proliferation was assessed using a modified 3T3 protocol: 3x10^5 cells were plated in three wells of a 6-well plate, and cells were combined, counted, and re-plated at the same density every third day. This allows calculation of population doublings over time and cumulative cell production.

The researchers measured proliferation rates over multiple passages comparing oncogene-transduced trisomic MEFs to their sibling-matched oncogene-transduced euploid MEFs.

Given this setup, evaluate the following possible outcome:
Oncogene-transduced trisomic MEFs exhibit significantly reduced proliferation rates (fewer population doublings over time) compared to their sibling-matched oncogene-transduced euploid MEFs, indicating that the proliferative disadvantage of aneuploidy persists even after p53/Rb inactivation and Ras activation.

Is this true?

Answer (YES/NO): NO